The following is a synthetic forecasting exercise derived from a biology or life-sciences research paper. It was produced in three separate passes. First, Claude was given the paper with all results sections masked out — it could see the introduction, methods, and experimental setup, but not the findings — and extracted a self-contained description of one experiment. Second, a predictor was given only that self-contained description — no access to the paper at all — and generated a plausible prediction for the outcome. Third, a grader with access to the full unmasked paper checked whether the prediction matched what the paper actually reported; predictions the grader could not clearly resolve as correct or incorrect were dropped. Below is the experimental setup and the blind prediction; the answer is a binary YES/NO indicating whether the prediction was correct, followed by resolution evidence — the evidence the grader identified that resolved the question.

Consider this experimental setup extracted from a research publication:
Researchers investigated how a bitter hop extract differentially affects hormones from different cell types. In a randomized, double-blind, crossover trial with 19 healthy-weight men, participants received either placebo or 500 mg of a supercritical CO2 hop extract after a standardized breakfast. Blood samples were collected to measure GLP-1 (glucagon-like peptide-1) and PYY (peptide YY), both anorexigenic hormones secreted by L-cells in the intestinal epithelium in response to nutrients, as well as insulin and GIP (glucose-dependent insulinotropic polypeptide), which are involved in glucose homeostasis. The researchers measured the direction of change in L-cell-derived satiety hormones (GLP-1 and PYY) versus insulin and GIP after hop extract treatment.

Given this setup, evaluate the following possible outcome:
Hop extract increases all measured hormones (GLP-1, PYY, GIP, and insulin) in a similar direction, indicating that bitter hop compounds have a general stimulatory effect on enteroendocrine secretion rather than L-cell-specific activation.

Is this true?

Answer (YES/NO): NO